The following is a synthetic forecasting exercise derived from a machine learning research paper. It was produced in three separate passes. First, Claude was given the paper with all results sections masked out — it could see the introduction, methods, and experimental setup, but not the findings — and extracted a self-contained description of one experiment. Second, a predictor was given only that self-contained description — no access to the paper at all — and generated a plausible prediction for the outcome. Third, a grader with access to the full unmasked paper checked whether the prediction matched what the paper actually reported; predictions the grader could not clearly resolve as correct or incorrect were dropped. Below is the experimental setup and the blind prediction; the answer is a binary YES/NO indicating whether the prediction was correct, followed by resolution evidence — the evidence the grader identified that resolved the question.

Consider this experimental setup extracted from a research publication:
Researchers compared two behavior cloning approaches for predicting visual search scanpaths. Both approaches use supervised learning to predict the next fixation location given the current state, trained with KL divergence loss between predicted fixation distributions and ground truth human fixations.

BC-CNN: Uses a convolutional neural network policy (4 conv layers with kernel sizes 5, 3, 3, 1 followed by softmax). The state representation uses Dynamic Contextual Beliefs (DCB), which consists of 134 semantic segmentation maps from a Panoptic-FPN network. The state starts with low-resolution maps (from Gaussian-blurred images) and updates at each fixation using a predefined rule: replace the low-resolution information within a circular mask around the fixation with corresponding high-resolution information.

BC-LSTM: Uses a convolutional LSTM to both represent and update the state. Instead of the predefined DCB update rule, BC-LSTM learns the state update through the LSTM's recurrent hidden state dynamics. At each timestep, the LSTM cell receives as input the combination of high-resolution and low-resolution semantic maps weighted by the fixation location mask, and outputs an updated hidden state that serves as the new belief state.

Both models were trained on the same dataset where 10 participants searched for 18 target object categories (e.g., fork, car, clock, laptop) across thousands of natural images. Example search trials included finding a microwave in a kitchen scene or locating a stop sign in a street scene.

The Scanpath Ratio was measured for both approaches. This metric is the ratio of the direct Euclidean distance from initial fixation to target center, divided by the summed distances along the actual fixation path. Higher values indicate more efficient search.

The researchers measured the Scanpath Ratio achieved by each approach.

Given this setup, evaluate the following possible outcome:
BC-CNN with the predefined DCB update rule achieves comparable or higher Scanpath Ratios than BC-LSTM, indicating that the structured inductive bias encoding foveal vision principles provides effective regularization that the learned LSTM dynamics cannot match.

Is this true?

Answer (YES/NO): YES